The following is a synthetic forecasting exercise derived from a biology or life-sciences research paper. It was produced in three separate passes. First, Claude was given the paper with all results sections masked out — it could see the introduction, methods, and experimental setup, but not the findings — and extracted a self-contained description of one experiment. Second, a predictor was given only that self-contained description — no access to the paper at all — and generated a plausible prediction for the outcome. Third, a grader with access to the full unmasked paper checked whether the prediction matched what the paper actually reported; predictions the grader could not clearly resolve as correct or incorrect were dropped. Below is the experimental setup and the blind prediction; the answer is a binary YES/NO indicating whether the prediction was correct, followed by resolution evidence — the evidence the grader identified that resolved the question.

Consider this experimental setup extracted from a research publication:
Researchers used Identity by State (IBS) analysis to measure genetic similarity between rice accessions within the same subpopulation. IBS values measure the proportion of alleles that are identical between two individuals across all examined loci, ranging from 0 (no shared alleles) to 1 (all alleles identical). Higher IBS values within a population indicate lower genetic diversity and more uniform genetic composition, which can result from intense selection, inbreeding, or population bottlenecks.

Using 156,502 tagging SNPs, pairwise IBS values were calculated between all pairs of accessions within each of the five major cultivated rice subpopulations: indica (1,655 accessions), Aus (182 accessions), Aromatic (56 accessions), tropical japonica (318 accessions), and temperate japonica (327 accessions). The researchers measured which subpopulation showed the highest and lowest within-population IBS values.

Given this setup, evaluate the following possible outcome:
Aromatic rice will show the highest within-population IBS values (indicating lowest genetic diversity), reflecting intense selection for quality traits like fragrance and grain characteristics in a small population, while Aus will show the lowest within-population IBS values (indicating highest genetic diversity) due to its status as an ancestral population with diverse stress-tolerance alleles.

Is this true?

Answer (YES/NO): NO